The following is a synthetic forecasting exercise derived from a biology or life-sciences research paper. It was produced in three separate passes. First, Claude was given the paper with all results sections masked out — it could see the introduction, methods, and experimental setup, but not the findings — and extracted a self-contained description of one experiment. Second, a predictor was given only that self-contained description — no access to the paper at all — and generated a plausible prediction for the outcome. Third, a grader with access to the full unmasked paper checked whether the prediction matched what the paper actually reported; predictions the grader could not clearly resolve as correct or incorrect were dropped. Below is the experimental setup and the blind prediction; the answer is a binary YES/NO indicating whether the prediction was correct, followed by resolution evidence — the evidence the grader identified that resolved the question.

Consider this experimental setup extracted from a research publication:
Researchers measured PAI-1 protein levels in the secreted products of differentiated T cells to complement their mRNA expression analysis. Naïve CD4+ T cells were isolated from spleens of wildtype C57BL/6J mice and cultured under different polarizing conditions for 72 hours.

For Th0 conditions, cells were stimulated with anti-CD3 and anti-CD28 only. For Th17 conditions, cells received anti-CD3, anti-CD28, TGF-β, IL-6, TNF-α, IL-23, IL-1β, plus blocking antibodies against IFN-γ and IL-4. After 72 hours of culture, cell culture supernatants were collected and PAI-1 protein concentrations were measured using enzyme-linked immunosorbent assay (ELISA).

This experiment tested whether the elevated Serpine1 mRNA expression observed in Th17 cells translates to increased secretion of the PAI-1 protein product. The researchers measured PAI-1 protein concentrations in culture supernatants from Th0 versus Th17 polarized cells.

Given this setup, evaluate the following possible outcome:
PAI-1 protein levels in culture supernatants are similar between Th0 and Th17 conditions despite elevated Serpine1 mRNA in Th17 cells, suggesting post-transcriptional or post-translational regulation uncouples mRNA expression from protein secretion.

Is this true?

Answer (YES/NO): NO